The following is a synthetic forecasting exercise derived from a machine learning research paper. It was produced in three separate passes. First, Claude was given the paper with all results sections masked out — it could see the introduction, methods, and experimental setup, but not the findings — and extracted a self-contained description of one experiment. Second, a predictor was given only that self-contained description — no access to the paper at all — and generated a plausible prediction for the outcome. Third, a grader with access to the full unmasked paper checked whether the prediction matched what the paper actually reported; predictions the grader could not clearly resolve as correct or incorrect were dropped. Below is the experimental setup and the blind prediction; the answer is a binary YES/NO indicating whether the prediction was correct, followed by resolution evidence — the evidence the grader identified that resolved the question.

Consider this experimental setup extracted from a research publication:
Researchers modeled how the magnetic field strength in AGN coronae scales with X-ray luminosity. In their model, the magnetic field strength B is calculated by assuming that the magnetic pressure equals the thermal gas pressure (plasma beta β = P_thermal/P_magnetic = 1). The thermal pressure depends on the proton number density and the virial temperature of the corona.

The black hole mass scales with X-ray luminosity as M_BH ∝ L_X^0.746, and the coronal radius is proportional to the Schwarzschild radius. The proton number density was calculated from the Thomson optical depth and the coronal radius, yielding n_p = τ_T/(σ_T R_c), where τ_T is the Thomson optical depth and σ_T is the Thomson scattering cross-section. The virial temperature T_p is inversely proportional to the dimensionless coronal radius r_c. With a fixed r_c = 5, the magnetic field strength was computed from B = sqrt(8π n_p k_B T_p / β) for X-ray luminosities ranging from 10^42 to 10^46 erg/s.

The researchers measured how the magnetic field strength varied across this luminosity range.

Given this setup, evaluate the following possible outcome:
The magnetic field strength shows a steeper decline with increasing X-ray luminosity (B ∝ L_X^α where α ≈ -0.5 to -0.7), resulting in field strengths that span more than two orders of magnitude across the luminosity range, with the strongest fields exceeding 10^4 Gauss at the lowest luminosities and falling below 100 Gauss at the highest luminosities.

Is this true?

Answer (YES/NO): NO